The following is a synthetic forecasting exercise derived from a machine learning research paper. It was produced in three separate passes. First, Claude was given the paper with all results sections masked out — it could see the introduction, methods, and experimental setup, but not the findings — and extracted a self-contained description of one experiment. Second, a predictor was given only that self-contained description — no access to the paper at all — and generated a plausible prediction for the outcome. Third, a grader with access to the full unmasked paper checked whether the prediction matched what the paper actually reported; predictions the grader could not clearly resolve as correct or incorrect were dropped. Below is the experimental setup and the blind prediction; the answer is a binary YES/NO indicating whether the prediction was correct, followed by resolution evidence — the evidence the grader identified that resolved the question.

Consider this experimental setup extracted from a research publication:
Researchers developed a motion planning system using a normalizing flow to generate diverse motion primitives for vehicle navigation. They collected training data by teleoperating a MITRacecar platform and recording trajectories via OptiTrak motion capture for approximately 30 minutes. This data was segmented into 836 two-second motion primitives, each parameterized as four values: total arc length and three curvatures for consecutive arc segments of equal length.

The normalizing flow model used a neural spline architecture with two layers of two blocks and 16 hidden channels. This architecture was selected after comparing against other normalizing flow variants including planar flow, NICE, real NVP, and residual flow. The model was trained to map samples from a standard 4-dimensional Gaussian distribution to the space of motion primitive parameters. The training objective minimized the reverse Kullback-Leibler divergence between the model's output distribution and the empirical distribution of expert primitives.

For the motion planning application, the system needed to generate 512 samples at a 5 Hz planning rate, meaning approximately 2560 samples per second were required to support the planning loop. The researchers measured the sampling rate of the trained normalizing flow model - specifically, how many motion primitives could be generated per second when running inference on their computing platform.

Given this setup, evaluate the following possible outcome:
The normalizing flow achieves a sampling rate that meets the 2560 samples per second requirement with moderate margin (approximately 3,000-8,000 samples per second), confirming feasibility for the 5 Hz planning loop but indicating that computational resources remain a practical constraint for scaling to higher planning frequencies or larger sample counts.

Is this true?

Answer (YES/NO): NO